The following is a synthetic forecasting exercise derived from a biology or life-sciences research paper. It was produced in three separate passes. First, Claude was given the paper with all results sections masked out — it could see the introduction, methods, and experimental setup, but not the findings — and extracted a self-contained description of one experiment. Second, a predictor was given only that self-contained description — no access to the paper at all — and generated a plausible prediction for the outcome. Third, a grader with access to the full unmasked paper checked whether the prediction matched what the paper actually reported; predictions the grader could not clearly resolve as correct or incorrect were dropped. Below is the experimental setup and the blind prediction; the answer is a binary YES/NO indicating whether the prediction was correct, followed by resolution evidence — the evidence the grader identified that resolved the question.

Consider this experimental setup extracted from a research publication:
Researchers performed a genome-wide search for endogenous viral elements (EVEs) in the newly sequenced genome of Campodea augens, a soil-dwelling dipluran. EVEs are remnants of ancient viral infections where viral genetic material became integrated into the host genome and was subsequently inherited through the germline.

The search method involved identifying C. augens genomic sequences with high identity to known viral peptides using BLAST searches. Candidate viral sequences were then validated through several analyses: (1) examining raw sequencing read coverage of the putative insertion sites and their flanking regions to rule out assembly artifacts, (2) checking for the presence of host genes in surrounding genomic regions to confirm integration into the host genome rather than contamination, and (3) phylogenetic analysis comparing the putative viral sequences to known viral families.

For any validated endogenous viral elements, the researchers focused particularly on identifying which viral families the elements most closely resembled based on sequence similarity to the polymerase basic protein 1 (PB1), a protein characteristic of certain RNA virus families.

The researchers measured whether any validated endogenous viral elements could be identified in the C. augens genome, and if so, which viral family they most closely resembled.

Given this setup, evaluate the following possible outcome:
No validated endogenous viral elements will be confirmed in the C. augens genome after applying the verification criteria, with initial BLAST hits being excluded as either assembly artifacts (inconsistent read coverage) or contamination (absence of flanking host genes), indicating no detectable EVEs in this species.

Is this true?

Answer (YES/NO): NO